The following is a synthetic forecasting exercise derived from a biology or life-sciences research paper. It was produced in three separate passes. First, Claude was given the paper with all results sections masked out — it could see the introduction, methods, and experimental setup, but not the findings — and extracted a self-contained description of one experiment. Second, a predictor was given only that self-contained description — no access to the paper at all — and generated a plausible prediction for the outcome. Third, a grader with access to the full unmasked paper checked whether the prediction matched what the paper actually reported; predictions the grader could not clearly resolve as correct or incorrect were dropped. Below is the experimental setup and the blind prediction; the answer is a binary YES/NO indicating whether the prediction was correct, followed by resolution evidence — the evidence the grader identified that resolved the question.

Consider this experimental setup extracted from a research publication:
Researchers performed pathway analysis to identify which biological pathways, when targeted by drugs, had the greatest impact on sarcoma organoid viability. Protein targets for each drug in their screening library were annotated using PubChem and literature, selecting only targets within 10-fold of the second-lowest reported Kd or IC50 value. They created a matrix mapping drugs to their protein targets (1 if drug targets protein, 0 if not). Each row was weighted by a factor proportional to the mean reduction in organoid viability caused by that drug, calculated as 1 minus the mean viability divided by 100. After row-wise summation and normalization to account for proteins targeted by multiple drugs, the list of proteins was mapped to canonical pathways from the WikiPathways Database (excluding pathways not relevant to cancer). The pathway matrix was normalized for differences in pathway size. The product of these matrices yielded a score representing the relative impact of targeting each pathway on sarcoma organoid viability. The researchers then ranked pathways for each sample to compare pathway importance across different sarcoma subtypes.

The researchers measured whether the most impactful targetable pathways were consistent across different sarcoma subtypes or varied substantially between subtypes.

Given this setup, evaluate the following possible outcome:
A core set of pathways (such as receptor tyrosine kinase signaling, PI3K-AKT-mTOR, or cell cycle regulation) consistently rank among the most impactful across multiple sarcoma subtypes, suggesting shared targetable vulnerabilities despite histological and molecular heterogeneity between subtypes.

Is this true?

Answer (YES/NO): NO